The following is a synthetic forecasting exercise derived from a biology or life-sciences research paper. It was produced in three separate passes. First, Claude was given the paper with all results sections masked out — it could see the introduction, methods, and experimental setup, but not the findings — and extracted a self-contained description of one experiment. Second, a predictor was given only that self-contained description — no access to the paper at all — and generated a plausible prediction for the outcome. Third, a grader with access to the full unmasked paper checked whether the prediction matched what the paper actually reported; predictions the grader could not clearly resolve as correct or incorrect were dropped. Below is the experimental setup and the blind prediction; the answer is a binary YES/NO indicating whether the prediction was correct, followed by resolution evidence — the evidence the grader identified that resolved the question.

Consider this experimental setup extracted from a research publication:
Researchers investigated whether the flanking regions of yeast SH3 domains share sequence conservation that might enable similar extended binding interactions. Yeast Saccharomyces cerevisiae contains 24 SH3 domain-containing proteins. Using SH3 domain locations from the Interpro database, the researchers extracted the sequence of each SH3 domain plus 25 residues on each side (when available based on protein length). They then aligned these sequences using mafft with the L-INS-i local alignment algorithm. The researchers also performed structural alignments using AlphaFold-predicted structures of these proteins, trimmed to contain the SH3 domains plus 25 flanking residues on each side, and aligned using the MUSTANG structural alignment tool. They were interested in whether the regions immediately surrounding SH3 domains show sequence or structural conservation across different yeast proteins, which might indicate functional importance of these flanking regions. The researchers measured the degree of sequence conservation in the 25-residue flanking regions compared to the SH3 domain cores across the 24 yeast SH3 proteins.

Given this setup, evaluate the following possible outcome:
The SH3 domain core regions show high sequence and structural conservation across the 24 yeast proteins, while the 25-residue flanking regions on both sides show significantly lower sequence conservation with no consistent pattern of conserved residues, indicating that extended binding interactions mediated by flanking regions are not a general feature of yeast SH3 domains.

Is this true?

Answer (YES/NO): YES